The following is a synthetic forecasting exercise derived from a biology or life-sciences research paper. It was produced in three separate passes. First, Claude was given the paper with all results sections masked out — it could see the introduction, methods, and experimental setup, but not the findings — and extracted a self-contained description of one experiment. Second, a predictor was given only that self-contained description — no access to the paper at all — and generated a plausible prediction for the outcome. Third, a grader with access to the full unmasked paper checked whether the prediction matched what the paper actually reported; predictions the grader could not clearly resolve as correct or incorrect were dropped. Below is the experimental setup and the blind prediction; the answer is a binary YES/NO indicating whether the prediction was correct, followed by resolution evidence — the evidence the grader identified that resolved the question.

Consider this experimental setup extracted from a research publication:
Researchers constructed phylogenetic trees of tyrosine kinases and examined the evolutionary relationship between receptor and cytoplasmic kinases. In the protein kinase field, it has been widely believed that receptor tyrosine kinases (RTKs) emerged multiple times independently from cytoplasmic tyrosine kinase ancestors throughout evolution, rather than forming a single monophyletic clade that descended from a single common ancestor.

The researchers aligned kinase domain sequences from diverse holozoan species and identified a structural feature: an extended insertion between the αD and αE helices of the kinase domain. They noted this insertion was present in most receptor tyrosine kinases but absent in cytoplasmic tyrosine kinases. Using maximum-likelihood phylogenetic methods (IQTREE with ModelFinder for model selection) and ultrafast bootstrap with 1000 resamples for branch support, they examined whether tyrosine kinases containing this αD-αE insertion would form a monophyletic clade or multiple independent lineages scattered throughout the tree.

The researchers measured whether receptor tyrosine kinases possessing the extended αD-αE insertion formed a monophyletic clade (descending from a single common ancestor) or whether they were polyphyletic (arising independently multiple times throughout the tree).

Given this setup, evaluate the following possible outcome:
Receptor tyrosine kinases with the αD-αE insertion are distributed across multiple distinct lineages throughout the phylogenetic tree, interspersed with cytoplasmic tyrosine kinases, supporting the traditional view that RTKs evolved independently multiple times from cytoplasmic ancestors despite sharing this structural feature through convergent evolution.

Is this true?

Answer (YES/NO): NO